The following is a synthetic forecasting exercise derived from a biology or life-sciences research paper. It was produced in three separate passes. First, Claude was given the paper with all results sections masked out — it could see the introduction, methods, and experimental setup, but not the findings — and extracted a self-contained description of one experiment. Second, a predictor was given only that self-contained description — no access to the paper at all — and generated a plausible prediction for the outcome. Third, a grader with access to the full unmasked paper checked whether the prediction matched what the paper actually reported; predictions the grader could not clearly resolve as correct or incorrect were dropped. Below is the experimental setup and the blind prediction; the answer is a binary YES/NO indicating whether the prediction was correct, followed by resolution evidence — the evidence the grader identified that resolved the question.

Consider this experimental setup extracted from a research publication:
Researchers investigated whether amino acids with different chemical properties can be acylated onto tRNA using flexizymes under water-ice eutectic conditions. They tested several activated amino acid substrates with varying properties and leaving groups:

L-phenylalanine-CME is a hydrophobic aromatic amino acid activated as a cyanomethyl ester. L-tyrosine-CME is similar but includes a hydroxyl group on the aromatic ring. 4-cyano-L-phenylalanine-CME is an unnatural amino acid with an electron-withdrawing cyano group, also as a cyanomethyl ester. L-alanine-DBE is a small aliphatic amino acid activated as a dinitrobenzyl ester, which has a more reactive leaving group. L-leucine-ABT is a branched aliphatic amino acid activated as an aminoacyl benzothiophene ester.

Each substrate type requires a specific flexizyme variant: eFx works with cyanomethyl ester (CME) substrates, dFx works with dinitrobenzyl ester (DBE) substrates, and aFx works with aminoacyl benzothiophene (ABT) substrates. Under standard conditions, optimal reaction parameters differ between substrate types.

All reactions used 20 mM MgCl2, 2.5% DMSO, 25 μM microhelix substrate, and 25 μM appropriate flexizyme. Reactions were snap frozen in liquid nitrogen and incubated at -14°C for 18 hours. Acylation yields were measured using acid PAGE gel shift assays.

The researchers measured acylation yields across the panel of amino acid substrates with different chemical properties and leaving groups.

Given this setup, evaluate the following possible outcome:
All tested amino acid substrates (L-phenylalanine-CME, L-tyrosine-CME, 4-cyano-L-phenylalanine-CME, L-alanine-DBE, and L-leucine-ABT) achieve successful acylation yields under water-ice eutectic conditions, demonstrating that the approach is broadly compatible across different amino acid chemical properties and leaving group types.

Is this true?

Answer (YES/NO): YES